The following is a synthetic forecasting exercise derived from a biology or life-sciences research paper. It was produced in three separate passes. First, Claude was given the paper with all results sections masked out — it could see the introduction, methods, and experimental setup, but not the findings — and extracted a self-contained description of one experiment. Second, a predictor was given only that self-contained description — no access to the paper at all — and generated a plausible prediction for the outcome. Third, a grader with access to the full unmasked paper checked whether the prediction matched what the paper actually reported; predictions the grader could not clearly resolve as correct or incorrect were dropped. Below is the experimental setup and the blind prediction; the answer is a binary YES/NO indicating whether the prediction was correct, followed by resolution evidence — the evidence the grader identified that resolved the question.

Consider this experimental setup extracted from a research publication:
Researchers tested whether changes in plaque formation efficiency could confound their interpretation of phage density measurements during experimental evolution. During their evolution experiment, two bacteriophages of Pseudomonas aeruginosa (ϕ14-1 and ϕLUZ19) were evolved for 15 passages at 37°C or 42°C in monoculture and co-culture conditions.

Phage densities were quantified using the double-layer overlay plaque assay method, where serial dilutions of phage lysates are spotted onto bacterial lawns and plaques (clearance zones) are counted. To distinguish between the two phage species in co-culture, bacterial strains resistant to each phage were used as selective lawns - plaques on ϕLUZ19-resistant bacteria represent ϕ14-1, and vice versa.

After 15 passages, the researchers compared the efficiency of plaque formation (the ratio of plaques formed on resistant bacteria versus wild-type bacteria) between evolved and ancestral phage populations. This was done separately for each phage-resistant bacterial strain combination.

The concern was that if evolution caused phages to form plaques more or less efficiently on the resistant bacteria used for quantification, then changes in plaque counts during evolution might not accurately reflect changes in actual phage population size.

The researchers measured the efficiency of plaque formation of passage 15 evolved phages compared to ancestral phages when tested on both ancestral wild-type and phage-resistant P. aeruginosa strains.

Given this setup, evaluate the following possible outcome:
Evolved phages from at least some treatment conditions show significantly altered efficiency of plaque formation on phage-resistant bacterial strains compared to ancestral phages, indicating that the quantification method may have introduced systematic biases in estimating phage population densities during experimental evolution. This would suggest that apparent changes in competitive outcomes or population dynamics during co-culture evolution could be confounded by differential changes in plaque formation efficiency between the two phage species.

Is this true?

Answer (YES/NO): NO